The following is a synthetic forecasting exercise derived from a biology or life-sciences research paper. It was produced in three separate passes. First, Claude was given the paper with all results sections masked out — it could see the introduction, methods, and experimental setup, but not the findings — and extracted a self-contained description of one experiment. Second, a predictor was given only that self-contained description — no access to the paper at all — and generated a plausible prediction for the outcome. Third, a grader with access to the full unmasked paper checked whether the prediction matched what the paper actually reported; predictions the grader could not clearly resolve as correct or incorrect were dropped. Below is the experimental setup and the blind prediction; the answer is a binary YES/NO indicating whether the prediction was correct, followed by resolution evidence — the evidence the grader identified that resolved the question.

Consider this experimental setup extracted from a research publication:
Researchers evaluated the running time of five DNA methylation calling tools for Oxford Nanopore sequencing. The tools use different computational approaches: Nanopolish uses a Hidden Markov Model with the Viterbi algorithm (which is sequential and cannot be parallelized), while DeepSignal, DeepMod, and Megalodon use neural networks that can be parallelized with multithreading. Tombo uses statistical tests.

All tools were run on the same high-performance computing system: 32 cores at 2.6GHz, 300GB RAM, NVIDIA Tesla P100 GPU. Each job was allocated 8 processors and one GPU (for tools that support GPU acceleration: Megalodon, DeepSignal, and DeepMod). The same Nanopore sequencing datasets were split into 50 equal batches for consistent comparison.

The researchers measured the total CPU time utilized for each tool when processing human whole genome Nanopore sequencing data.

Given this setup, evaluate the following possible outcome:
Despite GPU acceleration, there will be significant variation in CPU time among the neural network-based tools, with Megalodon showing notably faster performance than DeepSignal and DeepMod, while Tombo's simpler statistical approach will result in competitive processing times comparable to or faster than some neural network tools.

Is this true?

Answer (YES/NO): YES